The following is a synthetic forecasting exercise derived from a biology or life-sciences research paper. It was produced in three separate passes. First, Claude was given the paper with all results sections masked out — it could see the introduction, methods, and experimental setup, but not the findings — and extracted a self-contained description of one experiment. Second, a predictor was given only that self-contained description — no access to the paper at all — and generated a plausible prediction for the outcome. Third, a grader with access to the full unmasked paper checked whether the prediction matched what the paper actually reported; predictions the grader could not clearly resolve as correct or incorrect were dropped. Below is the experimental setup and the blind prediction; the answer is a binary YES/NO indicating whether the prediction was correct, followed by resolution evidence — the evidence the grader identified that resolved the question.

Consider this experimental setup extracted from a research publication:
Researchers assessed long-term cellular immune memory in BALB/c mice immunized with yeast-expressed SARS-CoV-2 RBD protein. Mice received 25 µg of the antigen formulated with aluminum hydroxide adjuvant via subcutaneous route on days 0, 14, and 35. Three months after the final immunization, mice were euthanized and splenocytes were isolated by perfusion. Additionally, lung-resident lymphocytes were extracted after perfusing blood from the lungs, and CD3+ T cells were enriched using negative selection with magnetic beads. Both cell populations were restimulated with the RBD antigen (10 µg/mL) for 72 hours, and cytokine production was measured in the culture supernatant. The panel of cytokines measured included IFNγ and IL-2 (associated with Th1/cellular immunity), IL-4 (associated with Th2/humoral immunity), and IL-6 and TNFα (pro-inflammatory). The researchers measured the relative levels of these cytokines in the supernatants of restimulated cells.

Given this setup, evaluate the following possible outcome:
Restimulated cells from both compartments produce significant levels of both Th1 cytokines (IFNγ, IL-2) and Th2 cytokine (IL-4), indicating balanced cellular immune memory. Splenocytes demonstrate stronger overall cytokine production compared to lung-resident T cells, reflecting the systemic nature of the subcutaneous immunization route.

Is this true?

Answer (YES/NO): NO